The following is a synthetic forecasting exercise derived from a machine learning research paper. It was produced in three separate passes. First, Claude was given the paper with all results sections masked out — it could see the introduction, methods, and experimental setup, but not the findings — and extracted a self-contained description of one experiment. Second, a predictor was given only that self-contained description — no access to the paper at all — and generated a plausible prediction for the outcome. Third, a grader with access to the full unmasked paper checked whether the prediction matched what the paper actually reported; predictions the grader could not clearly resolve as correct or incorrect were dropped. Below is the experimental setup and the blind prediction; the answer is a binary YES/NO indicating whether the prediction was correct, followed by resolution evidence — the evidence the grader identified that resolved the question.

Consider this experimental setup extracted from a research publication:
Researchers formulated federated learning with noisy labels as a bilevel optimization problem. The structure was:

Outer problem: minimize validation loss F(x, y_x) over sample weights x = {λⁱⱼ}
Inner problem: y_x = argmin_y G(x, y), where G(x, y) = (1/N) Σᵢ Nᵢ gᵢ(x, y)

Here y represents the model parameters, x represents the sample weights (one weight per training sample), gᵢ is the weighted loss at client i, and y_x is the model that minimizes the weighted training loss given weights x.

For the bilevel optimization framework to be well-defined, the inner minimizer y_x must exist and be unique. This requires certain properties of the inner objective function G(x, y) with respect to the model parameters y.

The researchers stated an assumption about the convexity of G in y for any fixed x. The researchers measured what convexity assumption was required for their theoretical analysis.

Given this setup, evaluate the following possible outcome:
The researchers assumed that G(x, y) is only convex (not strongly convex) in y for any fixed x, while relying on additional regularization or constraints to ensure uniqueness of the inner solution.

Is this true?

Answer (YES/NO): NO